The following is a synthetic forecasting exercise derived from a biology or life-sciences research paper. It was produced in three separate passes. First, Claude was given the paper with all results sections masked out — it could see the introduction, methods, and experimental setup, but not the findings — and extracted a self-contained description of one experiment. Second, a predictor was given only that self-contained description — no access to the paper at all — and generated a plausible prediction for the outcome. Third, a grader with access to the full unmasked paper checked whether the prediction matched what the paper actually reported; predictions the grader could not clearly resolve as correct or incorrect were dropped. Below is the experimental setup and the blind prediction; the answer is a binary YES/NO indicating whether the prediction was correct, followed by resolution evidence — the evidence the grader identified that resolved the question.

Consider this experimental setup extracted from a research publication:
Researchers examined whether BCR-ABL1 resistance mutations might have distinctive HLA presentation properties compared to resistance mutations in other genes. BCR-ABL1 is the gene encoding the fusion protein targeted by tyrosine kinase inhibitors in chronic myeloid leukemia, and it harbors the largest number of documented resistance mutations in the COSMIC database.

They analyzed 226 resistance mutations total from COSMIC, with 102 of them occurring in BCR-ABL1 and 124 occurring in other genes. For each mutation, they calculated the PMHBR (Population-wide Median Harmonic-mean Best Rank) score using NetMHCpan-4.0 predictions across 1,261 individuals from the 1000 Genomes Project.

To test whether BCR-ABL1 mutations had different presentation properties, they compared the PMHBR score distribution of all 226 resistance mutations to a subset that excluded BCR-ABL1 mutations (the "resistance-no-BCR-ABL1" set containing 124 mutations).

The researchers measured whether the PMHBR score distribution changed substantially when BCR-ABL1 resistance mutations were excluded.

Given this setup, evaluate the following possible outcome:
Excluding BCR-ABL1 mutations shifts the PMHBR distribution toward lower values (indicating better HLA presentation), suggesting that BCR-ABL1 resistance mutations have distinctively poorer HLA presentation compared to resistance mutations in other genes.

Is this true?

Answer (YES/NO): NO